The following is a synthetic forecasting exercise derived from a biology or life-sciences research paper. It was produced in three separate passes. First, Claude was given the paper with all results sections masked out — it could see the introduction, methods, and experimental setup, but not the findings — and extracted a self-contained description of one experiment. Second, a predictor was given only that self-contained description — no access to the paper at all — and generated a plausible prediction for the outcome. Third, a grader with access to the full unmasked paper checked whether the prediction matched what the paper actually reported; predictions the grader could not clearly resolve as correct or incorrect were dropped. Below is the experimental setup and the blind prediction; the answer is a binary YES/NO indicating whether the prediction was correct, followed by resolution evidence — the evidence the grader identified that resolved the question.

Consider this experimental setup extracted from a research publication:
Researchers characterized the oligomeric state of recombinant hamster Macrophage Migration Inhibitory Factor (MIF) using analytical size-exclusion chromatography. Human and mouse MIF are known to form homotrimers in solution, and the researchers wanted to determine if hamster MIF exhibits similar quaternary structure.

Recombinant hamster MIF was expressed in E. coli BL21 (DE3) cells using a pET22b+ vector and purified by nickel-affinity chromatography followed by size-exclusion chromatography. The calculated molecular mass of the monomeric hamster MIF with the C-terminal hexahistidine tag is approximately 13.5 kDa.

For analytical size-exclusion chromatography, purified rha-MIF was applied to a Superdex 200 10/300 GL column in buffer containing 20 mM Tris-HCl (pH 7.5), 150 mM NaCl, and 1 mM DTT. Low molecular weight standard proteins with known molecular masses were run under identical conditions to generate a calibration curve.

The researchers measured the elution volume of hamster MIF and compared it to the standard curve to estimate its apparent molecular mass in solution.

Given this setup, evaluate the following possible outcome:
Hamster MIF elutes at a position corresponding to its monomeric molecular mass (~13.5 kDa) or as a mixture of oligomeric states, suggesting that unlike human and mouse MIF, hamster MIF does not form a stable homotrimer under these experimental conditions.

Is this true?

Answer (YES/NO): NO